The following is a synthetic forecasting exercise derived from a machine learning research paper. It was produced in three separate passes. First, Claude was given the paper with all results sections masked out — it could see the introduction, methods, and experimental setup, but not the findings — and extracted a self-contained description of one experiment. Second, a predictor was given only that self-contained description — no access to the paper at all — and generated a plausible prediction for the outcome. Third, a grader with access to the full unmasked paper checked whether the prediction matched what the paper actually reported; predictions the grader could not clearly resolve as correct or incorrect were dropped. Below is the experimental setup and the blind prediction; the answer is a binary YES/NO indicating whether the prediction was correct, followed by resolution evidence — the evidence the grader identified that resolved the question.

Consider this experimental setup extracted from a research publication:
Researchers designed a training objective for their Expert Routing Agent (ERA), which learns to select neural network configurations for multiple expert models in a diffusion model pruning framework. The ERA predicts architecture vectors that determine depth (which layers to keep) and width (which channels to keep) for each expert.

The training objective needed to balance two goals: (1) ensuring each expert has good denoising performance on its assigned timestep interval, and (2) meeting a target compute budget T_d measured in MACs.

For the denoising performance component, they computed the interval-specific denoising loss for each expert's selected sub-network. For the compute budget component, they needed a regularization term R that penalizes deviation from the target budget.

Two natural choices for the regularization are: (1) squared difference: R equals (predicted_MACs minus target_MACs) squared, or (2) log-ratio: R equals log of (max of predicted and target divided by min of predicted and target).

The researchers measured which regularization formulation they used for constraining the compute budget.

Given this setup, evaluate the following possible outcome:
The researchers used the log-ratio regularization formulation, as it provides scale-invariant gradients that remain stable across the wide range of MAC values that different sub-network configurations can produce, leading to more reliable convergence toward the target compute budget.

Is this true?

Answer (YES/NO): YES